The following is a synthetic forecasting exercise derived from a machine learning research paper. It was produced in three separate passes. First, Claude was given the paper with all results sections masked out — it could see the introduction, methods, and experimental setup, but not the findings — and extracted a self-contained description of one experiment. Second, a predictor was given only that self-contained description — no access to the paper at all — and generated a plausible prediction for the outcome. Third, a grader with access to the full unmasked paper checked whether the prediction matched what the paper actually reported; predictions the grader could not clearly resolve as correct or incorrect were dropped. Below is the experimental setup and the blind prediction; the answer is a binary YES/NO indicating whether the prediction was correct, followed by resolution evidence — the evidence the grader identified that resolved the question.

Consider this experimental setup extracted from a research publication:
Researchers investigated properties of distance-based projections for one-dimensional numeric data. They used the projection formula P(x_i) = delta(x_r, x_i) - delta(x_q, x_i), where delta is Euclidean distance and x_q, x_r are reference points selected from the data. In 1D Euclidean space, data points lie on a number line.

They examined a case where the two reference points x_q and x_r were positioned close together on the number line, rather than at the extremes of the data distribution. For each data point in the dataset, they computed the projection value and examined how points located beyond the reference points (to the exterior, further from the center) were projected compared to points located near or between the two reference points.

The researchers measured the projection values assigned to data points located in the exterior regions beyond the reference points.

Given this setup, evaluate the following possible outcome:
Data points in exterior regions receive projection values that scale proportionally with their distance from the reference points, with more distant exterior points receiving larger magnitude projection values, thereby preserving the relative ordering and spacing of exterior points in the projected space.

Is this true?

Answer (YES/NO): NO